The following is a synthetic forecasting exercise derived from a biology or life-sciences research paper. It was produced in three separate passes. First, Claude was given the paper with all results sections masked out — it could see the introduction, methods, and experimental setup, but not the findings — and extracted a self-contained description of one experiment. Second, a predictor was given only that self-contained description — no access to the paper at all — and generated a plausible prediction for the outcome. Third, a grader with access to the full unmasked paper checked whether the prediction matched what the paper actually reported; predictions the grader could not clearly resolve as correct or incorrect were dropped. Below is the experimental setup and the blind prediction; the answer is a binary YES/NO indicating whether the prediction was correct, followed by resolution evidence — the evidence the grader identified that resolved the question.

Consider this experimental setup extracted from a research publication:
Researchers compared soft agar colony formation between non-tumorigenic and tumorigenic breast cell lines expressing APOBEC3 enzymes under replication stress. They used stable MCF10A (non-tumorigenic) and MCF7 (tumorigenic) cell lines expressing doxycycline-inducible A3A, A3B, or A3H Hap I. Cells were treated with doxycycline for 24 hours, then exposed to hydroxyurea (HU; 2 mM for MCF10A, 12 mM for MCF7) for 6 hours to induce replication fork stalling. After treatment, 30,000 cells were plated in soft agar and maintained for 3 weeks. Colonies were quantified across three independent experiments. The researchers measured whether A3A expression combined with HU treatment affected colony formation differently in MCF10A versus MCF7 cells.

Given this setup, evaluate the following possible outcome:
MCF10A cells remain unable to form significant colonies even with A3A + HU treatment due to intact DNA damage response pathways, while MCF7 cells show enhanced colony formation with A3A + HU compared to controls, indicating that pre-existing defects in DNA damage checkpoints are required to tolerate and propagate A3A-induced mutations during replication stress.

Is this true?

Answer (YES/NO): NO